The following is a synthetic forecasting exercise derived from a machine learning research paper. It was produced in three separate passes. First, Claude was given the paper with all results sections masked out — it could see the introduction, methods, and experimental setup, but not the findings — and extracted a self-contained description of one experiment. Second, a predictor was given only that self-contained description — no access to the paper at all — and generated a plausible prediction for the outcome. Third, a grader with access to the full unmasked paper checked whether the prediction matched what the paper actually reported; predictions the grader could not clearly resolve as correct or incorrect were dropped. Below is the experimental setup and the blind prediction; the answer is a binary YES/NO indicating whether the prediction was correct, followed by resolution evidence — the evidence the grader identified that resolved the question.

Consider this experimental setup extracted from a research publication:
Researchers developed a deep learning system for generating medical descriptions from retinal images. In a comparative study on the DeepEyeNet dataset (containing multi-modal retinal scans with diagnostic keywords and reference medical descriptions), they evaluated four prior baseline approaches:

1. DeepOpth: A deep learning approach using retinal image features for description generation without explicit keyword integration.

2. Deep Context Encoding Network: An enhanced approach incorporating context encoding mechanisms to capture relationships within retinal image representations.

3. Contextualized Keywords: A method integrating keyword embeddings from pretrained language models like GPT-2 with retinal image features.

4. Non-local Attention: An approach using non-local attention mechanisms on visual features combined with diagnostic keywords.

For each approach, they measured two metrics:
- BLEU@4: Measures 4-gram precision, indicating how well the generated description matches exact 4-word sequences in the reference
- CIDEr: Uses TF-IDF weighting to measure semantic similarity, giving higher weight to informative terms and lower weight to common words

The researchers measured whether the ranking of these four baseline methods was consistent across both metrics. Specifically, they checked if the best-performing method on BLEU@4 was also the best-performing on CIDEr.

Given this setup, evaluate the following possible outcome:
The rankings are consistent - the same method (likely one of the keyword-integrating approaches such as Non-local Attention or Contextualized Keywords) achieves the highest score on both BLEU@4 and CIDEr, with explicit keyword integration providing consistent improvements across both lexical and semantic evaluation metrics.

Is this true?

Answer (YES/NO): NO